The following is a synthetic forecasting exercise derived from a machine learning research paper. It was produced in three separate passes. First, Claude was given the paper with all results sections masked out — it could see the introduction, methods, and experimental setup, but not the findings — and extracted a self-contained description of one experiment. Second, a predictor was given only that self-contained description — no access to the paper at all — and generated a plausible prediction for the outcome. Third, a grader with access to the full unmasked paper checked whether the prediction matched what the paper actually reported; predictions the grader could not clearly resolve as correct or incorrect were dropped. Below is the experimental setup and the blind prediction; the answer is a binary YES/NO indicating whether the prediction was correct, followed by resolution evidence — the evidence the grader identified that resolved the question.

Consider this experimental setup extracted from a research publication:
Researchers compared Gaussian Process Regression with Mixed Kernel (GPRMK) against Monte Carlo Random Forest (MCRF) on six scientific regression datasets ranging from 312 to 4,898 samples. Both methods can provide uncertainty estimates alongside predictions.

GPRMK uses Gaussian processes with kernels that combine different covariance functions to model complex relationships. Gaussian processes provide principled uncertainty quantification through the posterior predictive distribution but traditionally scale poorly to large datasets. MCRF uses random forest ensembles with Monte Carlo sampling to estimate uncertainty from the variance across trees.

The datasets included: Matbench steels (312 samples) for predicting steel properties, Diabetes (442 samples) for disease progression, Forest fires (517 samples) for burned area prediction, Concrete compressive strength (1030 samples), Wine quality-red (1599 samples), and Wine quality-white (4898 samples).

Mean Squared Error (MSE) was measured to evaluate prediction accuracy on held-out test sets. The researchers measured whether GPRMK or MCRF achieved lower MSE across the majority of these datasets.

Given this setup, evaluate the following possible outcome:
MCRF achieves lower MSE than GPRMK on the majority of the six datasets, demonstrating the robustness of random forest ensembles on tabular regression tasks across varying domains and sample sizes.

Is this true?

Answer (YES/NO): YES